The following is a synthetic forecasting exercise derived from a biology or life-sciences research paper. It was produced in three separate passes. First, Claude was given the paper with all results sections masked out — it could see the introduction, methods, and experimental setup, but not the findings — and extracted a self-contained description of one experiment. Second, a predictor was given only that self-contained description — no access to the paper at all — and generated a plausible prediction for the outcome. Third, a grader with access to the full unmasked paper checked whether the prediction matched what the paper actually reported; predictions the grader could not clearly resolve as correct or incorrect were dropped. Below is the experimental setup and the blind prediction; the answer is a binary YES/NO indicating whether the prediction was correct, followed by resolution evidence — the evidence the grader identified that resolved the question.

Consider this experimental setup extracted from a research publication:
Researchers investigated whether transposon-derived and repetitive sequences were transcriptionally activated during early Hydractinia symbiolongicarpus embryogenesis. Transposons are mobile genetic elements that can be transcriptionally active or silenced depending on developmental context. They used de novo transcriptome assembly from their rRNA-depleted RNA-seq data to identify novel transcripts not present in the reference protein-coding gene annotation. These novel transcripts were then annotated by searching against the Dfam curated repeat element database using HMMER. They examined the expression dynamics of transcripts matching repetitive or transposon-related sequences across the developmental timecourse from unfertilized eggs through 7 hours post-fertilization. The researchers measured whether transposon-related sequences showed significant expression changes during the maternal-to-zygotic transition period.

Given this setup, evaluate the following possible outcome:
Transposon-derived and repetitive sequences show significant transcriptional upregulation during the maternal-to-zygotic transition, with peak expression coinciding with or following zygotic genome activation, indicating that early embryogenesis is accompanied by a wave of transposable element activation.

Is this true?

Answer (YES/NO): YES